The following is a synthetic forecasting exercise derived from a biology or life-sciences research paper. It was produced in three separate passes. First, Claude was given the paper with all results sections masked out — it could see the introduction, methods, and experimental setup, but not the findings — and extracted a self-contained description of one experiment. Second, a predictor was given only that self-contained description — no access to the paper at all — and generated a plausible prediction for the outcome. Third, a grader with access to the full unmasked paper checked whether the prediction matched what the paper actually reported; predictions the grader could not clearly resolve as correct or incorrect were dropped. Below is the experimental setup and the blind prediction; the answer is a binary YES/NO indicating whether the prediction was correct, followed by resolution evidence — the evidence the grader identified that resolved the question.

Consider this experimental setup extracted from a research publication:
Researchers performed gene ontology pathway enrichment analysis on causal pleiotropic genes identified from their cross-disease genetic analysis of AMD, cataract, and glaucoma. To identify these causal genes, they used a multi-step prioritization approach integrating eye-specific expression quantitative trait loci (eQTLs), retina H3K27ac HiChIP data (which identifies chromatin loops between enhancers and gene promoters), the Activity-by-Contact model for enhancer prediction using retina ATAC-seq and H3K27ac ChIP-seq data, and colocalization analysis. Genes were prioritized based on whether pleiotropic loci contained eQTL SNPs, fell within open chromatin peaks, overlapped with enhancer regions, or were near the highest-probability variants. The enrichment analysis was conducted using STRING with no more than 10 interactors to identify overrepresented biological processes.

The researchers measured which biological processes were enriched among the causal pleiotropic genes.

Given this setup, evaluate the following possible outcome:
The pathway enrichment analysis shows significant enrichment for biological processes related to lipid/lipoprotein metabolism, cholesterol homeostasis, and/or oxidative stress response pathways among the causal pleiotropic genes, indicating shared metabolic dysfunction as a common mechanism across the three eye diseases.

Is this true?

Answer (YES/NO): NO